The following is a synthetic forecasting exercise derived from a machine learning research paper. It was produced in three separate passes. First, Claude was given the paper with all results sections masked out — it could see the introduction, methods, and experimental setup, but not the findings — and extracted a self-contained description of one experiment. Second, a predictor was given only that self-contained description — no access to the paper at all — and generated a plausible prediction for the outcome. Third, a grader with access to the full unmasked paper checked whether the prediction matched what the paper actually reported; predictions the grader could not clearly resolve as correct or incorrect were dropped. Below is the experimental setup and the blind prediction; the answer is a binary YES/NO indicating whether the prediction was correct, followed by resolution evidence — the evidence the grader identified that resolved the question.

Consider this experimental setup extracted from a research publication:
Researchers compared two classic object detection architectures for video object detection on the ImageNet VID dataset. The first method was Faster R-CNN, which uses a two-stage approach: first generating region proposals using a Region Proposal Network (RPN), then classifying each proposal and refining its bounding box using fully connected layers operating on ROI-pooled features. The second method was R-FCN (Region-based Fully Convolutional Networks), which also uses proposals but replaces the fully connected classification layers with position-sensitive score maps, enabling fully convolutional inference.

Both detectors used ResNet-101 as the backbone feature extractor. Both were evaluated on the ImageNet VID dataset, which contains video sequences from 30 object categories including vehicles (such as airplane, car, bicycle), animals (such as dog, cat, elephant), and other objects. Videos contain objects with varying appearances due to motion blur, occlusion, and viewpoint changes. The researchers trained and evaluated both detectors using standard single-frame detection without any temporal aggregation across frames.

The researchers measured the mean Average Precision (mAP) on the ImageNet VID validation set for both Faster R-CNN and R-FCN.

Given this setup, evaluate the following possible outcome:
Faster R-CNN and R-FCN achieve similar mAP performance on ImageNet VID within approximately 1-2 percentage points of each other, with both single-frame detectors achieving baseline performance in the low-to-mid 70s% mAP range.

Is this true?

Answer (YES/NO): YES